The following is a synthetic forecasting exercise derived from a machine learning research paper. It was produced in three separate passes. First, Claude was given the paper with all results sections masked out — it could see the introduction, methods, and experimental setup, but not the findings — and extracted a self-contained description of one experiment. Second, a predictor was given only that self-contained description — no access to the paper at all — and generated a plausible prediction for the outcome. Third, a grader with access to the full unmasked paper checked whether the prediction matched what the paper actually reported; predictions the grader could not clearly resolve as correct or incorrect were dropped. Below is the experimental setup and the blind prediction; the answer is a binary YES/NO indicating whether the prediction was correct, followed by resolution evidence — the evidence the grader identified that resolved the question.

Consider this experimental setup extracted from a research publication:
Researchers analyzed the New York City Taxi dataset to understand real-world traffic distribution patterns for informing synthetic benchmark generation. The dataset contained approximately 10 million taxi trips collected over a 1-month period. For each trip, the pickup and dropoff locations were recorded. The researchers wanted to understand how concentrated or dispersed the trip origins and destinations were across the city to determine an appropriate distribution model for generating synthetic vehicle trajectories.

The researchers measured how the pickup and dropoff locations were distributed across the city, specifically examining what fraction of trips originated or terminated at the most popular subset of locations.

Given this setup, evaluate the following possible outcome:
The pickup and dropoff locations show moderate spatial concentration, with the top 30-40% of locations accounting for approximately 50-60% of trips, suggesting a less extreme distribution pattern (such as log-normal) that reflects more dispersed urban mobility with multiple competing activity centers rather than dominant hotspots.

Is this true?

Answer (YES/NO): NO